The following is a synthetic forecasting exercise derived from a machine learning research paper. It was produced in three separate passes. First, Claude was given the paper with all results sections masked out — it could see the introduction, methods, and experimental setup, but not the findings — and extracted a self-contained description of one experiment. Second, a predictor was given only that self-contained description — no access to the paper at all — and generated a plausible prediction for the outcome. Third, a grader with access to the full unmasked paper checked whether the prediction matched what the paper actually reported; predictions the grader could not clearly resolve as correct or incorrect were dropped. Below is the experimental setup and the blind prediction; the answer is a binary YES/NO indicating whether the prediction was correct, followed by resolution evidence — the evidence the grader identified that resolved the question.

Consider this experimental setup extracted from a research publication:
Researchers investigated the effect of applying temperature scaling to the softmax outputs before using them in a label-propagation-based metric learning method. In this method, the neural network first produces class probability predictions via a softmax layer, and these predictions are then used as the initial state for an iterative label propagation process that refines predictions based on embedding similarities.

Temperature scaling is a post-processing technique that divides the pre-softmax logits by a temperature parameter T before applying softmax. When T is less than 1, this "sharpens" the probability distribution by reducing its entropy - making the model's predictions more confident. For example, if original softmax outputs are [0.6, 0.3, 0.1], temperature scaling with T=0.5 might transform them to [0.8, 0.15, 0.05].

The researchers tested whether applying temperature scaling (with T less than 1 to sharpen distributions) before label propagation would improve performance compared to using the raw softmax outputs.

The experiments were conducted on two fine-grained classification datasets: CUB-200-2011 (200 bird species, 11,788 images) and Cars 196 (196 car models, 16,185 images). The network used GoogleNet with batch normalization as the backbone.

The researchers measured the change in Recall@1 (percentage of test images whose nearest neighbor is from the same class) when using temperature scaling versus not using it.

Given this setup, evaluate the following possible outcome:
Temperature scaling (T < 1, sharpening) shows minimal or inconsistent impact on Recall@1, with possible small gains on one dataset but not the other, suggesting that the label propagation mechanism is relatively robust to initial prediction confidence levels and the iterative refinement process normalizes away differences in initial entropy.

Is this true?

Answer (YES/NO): NO